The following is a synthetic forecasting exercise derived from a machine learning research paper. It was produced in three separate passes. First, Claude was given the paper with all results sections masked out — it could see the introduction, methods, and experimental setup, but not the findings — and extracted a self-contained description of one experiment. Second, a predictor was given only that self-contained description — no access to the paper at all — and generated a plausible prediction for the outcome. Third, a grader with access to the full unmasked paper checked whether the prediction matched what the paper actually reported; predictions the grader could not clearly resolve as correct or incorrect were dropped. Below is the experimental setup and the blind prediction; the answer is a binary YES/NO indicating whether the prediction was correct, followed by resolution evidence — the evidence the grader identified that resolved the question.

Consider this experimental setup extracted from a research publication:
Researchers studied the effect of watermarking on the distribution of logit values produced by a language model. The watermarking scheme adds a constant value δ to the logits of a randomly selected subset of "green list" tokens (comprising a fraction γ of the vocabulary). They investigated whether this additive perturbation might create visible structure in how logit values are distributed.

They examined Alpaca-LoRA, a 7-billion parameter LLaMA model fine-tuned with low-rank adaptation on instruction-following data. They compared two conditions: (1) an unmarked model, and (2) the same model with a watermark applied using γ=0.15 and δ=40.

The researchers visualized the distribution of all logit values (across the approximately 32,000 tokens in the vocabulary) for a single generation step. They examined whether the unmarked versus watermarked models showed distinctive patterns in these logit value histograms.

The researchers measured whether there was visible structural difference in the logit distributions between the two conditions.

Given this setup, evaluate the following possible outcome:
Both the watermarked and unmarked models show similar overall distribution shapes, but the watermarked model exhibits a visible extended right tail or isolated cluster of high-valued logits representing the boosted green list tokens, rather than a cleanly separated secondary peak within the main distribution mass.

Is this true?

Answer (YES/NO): NO